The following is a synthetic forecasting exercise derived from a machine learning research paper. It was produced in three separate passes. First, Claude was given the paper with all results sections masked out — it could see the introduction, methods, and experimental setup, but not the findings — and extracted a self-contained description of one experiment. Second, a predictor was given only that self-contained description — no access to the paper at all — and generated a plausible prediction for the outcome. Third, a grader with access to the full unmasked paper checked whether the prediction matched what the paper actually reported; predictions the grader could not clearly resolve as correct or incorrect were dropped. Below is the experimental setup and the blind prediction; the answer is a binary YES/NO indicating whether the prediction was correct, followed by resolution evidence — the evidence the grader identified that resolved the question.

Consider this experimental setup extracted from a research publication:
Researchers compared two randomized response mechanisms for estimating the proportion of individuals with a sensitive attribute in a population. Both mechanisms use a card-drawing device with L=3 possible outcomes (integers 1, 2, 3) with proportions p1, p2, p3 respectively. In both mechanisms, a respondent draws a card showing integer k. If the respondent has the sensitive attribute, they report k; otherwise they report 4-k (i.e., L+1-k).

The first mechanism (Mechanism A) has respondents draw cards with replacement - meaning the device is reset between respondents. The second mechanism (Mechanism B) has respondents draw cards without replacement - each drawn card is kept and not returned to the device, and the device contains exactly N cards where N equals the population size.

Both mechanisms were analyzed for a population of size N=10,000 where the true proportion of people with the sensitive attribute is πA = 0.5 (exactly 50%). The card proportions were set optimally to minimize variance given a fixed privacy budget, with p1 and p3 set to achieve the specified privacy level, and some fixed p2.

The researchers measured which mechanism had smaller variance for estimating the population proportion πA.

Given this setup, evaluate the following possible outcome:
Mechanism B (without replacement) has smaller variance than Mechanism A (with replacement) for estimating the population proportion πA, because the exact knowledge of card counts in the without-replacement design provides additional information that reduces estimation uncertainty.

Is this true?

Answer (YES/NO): NO